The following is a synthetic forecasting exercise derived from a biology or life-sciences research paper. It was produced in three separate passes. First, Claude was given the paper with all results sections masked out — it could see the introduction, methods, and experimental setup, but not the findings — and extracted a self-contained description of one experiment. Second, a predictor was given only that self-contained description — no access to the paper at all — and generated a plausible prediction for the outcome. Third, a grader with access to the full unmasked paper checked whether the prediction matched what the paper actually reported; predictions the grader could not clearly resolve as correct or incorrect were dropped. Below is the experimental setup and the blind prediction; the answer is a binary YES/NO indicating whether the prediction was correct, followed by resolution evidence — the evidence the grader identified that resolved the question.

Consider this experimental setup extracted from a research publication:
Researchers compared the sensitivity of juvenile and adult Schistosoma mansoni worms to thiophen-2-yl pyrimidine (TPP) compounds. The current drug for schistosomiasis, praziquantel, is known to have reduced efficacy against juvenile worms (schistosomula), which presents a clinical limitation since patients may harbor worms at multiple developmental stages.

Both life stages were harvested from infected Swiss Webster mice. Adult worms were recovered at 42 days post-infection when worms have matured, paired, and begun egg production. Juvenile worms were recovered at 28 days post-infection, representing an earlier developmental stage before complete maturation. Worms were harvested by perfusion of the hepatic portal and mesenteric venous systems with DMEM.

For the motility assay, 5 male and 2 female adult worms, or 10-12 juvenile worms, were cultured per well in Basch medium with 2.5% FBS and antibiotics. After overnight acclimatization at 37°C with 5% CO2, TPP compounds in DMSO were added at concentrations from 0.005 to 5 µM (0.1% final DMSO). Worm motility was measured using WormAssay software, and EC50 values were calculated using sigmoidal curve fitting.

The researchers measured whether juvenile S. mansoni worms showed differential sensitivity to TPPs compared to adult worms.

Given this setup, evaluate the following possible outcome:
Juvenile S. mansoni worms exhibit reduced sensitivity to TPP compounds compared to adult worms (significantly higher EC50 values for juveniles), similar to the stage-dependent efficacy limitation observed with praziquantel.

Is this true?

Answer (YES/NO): NO